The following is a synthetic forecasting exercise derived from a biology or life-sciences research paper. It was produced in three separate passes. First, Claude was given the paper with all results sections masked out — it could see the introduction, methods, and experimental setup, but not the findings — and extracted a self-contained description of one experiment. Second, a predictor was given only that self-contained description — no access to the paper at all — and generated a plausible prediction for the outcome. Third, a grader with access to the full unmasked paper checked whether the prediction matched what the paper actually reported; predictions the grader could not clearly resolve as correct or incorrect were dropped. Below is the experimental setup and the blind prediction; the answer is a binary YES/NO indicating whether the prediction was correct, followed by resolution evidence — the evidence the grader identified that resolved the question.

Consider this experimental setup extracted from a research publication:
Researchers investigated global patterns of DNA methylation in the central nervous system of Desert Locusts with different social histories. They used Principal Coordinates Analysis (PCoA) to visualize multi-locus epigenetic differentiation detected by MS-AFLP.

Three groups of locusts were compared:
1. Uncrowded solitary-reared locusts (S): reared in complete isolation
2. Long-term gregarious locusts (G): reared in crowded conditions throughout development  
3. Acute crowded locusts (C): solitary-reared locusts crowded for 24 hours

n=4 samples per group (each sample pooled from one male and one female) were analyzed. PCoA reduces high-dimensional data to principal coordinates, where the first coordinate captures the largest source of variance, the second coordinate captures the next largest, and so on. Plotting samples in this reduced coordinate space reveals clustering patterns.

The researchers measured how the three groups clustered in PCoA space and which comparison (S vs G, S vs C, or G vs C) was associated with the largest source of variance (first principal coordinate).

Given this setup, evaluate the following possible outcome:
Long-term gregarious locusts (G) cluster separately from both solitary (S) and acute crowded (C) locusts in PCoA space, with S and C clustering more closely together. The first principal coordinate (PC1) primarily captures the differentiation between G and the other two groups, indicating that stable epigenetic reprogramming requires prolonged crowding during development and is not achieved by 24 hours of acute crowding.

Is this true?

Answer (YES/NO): YES